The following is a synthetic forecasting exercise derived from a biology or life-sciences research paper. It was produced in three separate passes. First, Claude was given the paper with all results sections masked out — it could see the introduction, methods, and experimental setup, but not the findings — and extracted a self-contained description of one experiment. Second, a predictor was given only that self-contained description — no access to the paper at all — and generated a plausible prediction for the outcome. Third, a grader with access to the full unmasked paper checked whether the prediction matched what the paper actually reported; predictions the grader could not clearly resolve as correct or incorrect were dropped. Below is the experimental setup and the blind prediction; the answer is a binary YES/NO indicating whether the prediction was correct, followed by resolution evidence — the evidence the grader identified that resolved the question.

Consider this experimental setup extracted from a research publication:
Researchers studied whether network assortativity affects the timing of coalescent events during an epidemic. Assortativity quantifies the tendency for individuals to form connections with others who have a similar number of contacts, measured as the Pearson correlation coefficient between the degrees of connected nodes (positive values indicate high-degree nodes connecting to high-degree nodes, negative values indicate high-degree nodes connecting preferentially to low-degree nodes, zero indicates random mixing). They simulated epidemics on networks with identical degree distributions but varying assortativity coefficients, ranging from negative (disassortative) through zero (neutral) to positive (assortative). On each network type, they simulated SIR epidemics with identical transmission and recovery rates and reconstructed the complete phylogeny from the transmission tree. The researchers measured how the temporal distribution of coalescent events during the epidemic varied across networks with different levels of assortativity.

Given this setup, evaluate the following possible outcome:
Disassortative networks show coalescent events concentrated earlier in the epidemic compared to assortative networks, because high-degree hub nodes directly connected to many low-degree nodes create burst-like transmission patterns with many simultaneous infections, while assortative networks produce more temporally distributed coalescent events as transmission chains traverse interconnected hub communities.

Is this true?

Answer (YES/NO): NO